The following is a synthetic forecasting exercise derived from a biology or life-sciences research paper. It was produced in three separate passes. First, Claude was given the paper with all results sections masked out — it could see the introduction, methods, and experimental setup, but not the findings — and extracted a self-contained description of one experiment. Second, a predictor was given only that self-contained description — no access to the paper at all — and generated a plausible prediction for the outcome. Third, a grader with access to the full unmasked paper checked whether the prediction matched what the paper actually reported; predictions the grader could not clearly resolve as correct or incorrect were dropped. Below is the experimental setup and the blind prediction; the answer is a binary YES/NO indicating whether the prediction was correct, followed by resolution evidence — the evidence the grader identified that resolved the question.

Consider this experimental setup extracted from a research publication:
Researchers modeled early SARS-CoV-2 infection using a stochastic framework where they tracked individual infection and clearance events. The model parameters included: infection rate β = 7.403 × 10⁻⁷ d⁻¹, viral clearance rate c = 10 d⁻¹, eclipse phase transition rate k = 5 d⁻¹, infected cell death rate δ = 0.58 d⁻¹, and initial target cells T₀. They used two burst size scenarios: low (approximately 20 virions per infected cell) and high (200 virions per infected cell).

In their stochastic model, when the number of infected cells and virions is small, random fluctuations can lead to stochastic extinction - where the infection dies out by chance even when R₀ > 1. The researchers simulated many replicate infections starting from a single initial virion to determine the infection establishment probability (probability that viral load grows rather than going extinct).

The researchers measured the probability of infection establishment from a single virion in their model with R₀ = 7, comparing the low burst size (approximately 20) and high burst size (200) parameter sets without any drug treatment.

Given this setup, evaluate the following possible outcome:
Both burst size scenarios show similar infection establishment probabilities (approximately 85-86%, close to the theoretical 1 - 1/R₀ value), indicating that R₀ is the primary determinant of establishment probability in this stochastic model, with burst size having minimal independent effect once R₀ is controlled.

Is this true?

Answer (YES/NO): NO